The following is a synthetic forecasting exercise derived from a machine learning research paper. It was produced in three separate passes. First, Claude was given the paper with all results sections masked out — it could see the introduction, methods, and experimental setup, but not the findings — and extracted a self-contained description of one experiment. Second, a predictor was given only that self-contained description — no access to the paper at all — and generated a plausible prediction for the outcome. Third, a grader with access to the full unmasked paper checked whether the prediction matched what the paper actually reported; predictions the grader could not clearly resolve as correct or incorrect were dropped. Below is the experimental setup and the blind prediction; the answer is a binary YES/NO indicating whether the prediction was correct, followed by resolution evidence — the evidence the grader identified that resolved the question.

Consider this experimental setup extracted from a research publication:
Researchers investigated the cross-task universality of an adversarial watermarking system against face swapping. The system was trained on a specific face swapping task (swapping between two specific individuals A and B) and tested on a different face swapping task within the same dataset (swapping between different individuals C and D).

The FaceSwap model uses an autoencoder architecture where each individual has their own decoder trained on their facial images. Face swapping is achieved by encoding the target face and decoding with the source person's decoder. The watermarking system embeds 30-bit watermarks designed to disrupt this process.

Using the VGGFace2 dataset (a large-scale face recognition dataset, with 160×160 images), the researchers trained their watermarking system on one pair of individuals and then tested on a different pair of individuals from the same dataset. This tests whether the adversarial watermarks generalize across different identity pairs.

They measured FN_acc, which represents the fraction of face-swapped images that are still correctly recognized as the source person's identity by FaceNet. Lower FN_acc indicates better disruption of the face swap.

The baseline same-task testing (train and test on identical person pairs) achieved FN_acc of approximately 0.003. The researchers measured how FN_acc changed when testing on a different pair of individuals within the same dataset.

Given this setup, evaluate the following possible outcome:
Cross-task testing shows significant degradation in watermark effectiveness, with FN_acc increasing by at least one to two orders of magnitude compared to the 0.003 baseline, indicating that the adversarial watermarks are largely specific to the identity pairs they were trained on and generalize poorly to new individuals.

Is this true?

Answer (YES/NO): NO